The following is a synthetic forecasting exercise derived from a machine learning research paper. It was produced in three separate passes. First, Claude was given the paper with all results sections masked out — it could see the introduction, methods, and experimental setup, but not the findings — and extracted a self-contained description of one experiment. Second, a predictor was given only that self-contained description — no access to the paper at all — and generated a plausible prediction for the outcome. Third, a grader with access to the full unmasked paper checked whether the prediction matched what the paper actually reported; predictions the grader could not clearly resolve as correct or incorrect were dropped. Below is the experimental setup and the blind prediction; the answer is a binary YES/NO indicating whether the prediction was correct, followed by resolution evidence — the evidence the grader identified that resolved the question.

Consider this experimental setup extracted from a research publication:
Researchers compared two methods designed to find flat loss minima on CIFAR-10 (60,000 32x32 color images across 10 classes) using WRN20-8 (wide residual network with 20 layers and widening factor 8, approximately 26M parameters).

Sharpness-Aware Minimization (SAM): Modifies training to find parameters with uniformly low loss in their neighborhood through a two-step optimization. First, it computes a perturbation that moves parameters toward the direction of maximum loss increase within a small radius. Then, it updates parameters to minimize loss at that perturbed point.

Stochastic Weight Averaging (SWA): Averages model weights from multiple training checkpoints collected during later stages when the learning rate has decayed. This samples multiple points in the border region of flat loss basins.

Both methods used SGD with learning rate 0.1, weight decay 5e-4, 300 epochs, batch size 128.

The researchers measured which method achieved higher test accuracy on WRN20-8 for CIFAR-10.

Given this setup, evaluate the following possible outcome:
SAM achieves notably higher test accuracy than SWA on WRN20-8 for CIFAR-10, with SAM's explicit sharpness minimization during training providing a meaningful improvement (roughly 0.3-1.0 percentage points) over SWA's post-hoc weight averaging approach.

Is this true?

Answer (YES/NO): YES